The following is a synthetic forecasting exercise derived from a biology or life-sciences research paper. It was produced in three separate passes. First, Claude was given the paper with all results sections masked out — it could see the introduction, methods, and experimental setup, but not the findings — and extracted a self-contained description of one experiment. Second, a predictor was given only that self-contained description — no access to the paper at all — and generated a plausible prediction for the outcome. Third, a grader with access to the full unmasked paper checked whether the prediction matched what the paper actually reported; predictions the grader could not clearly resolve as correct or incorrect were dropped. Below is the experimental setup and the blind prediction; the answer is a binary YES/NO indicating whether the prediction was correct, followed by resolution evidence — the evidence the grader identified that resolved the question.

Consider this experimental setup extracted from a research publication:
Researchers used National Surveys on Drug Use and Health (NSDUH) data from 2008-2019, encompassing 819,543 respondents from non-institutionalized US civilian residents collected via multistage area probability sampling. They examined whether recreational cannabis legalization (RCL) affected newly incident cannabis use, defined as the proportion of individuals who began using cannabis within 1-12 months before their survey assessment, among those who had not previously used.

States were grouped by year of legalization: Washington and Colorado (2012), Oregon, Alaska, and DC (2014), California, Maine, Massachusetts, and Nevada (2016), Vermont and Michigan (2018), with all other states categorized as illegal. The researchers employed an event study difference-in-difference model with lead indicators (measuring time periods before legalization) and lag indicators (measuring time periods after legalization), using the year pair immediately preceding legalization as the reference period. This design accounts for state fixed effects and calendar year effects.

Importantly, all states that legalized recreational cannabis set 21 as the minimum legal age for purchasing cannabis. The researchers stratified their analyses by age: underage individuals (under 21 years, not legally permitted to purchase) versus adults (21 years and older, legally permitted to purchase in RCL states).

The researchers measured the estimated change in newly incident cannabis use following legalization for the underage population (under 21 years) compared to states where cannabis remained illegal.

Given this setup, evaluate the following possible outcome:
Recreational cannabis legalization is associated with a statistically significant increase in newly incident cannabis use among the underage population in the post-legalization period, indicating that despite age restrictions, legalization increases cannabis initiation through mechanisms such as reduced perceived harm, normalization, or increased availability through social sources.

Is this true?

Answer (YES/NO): NO